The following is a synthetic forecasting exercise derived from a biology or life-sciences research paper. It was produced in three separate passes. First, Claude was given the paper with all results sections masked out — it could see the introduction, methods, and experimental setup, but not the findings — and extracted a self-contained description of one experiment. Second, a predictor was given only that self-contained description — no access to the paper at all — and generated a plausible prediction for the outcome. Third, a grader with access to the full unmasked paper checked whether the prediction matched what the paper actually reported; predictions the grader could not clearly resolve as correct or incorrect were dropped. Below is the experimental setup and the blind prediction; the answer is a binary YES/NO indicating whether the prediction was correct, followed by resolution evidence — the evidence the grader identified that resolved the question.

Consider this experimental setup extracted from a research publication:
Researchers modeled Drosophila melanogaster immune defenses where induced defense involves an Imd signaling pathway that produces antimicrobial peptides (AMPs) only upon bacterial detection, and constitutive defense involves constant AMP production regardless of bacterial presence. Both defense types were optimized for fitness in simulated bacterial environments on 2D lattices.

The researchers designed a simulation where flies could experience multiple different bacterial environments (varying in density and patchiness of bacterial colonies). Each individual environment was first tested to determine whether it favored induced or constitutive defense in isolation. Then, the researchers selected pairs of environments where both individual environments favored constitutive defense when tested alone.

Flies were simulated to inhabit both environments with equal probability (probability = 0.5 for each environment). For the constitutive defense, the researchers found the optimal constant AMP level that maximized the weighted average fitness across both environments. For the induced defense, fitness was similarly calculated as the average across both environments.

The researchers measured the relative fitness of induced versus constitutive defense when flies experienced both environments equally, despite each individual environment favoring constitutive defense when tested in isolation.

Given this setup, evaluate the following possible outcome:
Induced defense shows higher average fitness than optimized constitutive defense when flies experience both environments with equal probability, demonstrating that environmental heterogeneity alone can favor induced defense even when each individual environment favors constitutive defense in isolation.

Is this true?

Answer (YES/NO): YES